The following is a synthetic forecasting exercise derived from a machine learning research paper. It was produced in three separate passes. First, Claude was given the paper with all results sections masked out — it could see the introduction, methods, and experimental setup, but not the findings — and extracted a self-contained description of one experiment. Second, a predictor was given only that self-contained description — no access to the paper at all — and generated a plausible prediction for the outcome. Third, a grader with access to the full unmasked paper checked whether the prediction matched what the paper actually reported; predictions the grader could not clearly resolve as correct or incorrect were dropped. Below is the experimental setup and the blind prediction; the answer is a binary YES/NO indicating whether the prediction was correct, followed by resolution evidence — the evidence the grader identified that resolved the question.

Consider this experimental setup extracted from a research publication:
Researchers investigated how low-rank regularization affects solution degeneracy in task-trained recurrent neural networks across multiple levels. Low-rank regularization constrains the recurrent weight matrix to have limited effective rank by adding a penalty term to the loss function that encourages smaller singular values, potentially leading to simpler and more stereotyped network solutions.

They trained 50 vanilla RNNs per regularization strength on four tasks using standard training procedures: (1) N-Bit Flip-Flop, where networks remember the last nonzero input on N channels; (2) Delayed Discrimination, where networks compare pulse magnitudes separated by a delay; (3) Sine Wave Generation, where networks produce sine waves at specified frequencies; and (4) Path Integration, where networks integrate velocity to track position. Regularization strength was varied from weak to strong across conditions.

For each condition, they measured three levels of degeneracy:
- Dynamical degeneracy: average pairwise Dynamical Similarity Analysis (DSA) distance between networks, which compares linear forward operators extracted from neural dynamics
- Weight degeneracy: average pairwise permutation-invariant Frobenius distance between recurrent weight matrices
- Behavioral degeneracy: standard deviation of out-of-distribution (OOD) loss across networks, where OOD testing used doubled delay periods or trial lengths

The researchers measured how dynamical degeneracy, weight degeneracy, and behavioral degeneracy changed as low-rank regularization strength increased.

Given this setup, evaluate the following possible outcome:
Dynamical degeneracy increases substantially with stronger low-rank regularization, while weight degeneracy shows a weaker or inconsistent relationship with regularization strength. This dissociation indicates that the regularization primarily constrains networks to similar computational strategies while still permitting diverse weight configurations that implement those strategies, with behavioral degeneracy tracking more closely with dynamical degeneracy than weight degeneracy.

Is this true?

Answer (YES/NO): NO